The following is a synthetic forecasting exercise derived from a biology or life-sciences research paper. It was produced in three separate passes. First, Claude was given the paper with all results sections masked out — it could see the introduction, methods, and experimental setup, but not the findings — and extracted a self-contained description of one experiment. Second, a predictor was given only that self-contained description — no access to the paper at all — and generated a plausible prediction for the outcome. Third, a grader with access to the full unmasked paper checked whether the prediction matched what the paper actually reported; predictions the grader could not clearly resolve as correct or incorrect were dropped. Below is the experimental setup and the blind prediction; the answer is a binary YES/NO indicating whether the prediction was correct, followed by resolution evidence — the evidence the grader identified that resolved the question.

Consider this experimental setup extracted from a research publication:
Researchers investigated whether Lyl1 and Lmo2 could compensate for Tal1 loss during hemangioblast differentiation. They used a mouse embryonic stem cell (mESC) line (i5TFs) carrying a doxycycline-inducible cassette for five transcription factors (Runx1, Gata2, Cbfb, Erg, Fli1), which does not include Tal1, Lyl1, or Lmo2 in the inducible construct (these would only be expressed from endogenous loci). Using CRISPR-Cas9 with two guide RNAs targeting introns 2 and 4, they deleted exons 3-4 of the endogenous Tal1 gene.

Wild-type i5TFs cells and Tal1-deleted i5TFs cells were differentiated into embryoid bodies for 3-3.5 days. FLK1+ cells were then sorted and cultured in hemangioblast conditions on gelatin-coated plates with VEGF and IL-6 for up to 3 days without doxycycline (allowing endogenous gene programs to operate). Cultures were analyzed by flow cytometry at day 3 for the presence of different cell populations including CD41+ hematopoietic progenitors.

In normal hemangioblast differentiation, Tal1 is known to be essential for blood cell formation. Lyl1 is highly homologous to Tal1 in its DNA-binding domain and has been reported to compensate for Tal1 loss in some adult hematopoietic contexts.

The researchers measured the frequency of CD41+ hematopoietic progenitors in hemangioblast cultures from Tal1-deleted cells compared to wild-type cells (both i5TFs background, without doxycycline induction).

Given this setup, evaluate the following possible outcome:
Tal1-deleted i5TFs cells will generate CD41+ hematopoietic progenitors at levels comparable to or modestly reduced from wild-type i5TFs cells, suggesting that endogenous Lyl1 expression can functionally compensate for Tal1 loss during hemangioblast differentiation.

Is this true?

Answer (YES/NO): NO